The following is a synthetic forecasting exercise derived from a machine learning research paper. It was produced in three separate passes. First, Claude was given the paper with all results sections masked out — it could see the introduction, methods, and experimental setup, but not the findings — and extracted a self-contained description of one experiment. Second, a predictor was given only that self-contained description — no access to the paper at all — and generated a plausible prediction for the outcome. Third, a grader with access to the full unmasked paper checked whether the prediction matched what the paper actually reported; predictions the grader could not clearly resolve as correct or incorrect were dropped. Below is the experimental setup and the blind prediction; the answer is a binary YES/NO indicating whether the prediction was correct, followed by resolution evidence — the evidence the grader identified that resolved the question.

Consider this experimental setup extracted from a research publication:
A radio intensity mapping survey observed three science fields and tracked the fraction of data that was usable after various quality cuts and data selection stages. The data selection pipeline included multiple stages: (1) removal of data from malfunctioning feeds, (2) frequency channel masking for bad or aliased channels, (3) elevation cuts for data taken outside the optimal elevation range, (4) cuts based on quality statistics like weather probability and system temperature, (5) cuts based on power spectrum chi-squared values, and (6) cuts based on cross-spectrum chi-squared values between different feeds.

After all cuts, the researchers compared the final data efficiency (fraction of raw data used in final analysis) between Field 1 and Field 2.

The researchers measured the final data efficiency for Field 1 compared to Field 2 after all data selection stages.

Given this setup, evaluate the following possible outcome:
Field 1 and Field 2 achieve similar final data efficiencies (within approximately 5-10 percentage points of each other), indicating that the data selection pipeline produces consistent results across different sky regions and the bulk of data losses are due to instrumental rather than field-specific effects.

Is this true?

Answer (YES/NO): NO